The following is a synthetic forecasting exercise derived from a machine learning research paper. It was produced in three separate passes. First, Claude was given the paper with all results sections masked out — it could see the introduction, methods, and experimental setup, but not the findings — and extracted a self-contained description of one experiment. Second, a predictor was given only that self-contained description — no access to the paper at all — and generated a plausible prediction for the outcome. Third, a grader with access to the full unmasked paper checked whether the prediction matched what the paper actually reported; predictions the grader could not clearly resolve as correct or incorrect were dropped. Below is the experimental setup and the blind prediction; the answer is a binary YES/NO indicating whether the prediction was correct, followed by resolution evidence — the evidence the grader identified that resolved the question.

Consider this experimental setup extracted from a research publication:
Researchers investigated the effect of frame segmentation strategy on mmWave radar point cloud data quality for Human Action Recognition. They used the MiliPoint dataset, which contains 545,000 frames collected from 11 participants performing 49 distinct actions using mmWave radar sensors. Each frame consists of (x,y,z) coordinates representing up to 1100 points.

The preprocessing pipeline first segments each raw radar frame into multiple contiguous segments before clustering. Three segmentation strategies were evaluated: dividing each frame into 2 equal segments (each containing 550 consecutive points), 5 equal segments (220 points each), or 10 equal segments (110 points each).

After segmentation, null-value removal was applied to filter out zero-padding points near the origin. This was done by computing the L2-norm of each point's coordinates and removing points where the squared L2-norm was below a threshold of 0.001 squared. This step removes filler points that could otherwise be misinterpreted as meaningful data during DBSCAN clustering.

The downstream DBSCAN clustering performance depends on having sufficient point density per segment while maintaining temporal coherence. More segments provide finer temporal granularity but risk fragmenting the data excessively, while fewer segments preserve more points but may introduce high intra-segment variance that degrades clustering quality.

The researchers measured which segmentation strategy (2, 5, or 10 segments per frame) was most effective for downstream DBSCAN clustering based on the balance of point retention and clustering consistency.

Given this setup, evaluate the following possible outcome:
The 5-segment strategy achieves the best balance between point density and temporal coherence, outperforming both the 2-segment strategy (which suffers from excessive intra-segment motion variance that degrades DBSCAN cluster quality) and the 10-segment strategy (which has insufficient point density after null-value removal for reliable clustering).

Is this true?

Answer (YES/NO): YES